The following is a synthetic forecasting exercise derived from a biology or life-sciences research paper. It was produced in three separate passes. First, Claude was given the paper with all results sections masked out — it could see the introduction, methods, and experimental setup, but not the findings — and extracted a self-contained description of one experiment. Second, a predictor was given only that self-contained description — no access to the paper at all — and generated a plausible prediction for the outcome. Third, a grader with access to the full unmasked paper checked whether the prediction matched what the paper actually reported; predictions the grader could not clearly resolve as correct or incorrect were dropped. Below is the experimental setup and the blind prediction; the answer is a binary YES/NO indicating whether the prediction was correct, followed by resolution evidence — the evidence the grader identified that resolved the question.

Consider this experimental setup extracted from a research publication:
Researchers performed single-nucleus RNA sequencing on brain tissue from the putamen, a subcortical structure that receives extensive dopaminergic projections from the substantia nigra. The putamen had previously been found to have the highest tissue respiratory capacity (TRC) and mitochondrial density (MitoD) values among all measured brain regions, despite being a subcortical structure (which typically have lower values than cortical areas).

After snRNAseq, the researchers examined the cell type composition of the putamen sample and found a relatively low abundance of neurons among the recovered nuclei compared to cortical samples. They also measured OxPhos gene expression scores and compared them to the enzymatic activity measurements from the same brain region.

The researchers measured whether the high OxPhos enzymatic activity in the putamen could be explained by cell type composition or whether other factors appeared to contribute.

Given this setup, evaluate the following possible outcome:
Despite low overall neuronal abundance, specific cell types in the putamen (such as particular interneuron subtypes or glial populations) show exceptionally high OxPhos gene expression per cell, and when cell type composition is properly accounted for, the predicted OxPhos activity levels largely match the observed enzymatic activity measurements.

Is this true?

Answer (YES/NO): NO